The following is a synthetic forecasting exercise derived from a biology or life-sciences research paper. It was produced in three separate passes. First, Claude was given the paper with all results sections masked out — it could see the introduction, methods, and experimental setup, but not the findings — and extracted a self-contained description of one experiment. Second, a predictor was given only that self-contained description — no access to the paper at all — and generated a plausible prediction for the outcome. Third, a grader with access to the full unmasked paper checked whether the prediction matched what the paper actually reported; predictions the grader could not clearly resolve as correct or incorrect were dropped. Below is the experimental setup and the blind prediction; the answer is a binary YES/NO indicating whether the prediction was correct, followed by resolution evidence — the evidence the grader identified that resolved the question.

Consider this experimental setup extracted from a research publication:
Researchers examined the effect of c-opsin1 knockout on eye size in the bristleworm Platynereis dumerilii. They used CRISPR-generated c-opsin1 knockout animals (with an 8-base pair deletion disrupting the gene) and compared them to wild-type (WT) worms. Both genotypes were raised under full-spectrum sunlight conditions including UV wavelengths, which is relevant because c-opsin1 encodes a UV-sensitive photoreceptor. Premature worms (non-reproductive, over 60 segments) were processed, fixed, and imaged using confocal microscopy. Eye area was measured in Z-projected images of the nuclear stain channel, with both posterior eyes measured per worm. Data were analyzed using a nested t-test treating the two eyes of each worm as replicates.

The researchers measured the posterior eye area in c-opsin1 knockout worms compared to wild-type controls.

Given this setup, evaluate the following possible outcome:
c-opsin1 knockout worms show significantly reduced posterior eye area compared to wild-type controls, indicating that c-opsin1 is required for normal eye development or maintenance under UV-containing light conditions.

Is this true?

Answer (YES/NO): YES